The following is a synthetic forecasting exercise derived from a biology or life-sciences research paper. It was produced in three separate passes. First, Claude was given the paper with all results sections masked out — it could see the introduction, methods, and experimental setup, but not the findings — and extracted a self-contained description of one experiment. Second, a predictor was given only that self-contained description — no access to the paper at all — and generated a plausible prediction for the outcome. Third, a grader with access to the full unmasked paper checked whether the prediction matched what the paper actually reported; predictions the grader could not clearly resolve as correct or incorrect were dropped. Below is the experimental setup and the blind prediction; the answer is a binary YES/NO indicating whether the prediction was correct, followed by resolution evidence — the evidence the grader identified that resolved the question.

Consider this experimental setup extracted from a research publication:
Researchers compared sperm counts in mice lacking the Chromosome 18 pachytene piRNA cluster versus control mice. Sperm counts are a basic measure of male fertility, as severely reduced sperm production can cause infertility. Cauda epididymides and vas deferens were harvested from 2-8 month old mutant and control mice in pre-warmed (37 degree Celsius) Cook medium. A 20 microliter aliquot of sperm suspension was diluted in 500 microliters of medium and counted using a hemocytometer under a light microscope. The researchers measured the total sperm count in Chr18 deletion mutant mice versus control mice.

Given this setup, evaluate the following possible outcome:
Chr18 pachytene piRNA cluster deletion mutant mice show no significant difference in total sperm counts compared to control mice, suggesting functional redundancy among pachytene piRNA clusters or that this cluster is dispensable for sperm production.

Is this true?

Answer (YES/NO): NO